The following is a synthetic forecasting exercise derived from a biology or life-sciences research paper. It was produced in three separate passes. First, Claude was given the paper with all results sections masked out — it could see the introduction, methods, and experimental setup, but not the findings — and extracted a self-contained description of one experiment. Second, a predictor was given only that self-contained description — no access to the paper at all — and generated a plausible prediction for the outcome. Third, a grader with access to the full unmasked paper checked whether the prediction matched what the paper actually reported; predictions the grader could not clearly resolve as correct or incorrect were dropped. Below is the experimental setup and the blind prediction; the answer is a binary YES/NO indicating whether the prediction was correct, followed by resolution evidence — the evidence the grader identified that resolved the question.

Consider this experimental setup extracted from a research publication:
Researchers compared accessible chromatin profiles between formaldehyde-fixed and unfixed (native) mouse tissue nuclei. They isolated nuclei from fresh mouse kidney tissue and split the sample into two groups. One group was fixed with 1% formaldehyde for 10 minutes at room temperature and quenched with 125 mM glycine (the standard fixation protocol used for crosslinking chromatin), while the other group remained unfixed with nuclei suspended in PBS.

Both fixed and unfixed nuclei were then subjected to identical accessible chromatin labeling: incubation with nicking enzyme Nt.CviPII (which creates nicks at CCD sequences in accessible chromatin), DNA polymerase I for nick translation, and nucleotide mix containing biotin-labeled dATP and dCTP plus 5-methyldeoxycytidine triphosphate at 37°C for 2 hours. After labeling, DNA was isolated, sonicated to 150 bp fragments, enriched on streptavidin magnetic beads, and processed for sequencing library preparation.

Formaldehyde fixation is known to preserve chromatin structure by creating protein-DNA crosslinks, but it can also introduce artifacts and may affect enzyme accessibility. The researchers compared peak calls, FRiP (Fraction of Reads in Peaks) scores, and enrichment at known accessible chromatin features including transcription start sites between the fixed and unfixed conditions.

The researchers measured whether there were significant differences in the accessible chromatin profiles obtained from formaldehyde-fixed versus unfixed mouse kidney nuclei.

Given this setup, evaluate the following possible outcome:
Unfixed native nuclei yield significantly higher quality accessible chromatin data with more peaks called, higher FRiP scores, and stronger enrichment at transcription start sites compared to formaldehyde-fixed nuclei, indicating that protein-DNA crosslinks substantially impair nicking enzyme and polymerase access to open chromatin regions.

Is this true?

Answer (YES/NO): NO